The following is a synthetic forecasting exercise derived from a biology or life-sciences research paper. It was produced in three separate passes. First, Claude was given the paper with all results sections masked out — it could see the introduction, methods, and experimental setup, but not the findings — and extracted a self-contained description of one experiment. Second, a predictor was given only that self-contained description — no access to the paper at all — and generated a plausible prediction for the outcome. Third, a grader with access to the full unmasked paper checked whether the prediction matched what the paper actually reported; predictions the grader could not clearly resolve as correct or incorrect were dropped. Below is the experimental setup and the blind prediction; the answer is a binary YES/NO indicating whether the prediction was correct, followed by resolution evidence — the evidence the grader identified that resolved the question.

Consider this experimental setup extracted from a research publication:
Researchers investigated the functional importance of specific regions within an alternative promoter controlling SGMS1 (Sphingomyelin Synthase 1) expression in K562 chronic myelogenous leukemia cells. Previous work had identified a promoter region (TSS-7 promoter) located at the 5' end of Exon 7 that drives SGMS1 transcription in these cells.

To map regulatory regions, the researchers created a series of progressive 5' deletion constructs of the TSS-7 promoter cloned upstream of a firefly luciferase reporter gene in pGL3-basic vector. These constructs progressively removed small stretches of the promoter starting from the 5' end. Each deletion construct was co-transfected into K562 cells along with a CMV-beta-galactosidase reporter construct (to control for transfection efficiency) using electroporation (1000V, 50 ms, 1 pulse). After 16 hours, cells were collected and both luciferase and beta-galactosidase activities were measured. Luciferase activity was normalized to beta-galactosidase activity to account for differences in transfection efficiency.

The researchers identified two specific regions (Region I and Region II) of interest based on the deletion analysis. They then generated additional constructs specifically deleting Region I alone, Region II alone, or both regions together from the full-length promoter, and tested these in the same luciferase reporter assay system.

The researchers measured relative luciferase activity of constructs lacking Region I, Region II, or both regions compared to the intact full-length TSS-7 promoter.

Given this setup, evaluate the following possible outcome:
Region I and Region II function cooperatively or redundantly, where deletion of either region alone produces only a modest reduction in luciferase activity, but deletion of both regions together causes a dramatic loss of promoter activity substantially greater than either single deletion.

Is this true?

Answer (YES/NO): NO